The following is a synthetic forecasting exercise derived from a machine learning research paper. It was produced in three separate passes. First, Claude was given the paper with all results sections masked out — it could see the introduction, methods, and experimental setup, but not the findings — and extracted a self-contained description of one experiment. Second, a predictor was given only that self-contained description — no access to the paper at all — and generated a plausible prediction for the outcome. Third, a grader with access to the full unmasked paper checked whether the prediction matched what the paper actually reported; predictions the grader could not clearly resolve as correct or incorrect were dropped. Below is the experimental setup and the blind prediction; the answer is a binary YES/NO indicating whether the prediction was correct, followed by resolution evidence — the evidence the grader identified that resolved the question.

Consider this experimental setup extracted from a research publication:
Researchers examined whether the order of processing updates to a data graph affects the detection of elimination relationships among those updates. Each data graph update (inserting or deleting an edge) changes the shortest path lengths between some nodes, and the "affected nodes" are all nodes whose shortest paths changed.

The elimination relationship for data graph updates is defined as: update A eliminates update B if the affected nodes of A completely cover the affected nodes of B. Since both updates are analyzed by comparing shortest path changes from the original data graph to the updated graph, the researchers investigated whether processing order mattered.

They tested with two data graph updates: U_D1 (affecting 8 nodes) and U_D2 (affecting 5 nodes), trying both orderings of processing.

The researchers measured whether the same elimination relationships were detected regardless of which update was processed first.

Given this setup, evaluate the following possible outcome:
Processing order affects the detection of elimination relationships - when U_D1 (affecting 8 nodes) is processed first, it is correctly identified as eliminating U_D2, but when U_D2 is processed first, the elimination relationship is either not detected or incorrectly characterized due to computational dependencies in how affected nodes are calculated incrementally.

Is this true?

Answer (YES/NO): NO